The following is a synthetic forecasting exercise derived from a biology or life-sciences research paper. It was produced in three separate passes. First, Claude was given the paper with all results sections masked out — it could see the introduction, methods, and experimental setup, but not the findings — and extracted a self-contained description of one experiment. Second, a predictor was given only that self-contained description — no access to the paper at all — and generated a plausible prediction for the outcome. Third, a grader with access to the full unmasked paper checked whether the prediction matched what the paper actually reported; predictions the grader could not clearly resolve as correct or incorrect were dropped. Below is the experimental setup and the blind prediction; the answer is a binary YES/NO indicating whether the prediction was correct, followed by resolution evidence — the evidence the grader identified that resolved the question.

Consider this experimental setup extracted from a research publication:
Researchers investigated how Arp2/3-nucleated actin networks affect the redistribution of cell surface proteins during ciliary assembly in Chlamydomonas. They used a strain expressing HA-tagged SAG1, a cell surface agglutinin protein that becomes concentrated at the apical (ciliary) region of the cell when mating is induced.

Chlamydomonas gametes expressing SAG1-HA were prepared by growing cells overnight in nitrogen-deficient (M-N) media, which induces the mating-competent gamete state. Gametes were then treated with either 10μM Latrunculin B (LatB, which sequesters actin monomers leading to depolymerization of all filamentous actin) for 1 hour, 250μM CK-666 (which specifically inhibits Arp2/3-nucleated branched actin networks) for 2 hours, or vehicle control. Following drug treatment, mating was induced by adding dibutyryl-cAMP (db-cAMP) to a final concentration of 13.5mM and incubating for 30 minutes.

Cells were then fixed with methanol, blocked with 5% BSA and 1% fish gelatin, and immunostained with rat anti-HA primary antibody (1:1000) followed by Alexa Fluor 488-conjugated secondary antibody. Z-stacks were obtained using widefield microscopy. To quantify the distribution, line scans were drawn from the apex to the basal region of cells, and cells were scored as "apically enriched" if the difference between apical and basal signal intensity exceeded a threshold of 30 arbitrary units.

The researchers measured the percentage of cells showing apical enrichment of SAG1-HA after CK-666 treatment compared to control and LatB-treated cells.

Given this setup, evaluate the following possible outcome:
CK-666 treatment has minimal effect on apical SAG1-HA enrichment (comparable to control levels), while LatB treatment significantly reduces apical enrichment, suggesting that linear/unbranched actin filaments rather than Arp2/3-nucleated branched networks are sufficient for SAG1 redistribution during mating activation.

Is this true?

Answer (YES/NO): NO